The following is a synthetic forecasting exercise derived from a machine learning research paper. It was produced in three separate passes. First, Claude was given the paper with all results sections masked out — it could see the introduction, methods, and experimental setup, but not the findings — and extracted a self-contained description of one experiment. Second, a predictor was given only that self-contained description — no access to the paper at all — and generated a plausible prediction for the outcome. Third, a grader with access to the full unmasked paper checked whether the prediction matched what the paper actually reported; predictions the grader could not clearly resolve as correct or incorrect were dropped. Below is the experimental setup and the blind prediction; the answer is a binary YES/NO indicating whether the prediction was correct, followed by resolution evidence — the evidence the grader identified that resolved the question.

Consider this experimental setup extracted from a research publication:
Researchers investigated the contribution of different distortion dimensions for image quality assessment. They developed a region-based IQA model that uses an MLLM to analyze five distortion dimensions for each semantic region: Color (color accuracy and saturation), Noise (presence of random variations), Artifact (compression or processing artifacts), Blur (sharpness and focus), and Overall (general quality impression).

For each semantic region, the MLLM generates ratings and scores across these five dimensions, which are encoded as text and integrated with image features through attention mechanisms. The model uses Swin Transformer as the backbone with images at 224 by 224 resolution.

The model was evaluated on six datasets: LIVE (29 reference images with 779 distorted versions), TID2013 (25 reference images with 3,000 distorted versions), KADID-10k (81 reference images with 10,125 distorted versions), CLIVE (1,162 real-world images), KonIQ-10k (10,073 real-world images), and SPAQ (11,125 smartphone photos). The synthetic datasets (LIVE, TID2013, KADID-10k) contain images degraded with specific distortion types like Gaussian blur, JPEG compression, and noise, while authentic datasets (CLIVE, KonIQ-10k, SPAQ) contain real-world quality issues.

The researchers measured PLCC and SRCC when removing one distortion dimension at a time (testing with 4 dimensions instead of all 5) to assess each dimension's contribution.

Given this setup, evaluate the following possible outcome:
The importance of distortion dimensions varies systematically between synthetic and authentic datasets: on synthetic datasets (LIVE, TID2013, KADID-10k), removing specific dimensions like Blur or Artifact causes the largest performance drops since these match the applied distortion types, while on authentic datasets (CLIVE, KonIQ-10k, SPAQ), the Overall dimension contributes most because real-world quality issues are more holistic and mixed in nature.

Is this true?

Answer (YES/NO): NO